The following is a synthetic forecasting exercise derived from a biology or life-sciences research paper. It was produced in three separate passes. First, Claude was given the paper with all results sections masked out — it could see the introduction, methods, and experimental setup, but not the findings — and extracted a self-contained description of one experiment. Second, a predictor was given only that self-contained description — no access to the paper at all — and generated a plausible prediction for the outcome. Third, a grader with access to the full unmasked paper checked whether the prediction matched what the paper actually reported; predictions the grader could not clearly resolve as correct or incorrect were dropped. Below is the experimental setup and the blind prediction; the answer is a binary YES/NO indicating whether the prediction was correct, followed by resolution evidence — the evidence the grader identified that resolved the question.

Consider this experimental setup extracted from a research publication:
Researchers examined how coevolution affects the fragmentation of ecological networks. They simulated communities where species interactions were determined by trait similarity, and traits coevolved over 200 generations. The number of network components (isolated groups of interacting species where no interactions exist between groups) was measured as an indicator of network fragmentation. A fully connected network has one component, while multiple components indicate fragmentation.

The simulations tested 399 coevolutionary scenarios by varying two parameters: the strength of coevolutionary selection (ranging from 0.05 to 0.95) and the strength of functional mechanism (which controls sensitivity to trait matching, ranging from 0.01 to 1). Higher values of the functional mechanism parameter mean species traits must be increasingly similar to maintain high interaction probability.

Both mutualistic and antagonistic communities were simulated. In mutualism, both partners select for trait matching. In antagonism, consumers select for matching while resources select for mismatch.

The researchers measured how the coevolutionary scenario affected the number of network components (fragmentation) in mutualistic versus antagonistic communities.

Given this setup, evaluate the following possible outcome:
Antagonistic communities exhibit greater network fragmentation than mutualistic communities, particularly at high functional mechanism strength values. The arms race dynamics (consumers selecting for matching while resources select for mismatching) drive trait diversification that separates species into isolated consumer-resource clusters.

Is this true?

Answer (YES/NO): NO